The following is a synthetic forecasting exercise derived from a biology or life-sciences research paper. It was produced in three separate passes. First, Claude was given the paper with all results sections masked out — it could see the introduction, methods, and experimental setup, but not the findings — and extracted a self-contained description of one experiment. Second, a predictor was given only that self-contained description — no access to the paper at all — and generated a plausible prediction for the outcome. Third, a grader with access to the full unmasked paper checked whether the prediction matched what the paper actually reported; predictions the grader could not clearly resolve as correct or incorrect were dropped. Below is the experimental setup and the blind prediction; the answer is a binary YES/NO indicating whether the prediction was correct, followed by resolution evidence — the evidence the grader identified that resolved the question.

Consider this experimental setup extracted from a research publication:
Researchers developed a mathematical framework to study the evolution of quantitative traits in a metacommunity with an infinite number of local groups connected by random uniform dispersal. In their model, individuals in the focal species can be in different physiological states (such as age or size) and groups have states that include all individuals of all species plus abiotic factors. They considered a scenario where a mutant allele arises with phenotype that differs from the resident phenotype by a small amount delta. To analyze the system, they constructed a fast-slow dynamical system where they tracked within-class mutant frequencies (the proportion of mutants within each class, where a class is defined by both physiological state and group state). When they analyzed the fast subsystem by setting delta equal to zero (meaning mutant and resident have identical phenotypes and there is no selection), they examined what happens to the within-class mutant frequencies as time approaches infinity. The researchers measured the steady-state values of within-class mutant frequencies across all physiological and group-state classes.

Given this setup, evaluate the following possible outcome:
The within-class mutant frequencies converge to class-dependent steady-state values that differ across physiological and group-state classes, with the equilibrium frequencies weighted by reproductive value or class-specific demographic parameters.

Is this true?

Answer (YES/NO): NO